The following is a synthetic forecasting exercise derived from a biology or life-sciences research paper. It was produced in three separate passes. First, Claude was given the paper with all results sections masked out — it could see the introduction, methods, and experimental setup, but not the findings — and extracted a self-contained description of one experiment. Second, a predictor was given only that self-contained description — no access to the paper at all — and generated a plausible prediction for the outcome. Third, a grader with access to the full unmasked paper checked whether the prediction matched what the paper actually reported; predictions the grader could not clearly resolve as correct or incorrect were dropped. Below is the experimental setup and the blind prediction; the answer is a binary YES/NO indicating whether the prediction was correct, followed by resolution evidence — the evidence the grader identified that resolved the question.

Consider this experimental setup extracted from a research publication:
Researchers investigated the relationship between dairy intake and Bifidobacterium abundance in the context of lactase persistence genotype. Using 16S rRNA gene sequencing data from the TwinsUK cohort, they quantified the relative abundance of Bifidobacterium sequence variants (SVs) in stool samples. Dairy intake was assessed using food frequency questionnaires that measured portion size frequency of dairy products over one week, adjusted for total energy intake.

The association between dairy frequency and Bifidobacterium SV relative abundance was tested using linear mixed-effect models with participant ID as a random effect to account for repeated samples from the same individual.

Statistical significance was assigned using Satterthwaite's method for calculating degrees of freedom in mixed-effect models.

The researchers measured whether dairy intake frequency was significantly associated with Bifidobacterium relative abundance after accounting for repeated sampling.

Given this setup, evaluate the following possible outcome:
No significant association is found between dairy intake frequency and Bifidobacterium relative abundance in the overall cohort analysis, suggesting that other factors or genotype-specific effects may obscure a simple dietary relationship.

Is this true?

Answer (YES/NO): YES